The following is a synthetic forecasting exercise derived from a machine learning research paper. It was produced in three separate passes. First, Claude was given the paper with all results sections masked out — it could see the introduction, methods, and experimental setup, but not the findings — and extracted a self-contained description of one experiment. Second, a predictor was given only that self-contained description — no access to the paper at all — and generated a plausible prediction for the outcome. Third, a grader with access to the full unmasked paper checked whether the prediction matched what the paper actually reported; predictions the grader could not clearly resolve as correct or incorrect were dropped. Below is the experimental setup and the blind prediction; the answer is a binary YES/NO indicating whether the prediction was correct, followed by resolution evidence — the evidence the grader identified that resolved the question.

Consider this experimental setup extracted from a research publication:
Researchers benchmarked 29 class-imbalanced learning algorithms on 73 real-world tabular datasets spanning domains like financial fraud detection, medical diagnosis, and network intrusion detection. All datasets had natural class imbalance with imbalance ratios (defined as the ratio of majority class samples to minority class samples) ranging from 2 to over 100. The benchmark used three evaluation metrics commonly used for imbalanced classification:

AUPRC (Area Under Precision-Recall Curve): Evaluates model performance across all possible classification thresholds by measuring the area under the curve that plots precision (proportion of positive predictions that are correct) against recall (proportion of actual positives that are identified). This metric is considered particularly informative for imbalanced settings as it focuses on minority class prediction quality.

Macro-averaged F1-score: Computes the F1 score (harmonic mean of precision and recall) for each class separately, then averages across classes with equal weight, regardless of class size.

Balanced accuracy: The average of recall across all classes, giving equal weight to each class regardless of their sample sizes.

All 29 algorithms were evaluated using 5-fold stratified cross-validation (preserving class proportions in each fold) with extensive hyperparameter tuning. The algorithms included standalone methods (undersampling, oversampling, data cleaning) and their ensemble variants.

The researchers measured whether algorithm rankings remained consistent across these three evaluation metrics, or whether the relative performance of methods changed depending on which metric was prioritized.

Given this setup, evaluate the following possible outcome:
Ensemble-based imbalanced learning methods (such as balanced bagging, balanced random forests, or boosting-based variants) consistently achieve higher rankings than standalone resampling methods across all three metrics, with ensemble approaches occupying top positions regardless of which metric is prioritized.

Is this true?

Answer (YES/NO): YES